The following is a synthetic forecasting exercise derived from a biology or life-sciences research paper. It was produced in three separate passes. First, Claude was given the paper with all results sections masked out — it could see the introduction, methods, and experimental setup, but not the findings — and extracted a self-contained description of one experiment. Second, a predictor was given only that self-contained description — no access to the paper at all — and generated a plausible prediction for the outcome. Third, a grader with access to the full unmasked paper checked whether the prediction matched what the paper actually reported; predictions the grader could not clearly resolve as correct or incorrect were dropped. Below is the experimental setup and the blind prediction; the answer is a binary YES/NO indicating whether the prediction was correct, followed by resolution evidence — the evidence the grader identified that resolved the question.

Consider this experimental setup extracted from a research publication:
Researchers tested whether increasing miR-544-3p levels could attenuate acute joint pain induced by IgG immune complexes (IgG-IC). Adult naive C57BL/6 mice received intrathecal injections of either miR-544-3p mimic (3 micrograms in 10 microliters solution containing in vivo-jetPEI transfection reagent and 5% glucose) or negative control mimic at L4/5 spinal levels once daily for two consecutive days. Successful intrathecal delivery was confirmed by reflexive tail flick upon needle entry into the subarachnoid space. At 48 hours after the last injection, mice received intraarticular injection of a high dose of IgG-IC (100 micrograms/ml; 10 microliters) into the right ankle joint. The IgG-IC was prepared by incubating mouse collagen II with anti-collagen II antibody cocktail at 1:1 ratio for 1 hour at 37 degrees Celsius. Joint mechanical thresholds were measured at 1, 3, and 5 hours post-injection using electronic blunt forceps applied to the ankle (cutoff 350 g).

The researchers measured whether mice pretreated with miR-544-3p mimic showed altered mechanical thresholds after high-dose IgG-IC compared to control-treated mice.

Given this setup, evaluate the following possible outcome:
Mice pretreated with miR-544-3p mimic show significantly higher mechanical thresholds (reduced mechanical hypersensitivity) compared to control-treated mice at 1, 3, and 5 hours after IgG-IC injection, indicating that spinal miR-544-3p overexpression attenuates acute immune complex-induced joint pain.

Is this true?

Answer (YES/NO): YES